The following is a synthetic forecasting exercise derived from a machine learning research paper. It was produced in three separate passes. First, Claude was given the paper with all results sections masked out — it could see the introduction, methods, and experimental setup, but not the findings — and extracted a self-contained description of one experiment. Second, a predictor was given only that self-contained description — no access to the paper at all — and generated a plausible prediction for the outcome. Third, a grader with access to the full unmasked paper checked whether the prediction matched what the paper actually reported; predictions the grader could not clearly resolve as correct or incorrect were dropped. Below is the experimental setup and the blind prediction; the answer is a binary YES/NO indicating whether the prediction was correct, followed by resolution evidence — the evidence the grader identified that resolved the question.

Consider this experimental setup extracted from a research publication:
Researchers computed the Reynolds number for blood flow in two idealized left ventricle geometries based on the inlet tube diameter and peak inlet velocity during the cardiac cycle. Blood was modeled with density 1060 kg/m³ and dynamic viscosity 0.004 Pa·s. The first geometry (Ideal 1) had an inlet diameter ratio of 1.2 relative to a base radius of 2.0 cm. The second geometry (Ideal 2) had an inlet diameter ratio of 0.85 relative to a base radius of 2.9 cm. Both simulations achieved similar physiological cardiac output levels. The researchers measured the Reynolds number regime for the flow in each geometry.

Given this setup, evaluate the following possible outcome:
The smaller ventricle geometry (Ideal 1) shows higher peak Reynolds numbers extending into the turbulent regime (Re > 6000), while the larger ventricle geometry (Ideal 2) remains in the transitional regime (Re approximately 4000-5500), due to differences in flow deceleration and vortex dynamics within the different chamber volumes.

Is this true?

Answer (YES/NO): NO